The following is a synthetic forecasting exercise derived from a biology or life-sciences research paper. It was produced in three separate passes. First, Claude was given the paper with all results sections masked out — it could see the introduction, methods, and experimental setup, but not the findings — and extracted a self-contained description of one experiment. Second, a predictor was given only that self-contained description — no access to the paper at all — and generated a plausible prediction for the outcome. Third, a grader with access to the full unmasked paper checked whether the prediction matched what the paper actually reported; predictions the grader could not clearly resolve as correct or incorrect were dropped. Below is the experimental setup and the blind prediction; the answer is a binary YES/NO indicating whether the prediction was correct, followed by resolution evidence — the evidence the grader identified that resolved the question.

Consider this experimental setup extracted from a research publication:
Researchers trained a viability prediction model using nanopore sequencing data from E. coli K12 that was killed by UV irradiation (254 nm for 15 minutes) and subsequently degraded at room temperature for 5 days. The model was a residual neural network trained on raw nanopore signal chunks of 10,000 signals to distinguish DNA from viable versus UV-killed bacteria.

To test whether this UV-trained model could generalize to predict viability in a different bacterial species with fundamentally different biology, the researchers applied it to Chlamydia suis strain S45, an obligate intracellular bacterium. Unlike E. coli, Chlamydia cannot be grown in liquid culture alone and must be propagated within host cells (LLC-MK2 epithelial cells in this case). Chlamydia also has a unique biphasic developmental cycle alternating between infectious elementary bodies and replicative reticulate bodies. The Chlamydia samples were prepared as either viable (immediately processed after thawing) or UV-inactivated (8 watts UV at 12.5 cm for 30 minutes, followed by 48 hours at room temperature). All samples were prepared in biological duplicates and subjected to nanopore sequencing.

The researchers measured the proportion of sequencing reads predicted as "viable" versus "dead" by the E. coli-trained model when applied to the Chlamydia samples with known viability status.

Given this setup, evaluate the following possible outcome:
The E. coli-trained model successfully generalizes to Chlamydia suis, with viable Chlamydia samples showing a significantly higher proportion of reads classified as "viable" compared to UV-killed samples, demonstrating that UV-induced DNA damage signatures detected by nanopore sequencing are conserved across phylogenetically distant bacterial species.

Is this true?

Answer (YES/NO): YES